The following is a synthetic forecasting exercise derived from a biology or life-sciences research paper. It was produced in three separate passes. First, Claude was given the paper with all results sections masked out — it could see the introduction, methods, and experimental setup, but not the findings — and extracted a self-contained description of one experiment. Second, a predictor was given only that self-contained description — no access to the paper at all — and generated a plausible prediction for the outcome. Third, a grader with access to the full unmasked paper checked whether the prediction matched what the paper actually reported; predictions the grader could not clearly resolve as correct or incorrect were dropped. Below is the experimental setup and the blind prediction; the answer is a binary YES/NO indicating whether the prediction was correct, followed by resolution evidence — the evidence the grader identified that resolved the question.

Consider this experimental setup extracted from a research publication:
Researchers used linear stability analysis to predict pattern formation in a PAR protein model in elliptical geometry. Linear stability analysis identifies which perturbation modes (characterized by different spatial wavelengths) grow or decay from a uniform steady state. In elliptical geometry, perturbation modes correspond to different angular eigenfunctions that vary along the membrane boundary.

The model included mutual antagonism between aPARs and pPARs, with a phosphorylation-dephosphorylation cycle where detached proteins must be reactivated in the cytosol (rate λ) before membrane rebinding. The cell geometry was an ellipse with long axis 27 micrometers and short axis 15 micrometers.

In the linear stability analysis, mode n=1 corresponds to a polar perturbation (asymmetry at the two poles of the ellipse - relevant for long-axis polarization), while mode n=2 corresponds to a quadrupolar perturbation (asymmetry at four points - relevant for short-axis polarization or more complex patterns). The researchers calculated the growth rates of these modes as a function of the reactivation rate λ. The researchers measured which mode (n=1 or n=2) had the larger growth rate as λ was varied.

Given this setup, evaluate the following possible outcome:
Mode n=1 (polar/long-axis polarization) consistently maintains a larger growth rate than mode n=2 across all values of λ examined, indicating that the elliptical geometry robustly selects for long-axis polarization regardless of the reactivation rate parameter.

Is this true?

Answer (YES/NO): NO